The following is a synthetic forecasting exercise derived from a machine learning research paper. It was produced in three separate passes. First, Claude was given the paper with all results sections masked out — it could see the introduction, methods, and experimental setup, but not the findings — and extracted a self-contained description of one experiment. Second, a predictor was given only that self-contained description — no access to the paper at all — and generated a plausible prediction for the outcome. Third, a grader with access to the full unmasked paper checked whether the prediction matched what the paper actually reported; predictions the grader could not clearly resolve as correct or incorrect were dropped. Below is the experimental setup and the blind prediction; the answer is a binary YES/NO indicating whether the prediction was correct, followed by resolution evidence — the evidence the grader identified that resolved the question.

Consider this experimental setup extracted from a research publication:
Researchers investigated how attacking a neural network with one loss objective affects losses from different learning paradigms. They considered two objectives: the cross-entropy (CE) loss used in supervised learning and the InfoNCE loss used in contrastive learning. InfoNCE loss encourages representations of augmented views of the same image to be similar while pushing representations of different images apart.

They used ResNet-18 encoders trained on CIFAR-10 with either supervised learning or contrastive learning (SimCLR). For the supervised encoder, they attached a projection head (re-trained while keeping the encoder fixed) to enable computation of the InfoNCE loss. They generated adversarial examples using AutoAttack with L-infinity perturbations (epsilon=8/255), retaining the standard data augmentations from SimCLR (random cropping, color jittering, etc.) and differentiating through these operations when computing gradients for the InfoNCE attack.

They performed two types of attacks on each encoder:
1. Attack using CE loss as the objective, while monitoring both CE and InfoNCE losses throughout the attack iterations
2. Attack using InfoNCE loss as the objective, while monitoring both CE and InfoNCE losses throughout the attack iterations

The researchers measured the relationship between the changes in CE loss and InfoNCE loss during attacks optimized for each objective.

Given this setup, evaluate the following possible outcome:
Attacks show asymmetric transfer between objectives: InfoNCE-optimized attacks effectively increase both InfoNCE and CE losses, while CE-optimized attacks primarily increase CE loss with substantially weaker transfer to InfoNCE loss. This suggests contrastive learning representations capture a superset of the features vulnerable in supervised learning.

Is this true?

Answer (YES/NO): NO